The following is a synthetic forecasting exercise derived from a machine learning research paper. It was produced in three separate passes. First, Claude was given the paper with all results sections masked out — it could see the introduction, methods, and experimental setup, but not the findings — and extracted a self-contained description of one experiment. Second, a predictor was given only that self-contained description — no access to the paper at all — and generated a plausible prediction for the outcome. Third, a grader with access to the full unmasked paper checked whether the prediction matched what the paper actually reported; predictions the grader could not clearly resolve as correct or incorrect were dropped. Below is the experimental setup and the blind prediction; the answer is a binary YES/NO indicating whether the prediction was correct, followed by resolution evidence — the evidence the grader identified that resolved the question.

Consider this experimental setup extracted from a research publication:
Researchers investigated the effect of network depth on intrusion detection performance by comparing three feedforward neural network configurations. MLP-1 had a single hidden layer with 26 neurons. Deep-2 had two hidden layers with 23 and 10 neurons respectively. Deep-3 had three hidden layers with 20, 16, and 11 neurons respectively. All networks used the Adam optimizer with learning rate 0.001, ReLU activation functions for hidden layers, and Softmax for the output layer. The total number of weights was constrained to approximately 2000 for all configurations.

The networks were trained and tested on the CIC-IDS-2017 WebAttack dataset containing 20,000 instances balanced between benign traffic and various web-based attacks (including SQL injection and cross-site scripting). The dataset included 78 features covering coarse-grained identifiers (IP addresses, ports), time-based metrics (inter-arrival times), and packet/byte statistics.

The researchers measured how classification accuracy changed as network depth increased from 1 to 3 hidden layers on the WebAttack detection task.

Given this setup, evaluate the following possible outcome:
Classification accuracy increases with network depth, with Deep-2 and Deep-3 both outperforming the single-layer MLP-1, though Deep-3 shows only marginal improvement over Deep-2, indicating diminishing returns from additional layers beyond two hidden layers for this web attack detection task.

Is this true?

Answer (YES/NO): NO